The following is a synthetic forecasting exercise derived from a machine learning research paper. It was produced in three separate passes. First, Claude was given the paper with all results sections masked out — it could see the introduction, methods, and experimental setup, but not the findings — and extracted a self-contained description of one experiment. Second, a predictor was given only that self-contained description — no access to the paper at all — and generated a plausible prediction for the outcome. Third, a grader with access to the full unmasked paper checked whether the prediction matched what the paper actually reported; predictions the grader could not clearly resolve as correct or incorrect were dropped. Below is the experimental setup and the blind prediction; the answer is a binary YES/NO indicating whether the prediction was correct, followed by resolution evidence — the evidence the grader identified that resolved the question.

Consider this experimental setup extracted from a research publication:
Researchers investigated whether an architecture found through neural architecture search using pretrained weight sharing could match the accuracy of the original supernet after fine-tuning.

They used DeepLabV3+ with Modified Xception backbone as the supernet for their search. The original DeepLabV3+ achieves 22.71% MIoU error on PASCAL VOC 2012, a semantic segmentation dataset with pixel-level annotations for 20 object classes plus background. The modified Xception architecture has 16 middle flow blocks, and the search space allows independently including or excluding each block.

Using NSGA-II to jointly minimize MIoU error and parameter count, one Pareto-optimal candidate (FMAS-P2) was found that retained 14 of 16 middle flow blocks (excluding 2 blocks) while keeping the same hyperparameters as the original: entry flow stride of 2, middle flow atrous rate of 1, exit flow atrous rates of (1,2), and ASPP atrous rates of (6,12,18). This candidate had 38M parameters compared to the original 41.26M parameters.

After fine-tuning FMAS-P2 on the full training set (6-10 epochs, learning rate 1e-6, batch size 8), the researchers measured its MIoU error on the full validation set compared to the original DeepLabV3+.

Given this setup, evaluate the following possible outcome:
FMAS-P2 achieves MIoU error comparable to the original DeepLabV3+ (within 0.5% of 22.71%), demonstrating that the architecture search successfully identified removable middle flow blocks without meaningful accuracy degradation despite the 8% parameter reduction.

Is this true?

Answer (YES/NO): YES